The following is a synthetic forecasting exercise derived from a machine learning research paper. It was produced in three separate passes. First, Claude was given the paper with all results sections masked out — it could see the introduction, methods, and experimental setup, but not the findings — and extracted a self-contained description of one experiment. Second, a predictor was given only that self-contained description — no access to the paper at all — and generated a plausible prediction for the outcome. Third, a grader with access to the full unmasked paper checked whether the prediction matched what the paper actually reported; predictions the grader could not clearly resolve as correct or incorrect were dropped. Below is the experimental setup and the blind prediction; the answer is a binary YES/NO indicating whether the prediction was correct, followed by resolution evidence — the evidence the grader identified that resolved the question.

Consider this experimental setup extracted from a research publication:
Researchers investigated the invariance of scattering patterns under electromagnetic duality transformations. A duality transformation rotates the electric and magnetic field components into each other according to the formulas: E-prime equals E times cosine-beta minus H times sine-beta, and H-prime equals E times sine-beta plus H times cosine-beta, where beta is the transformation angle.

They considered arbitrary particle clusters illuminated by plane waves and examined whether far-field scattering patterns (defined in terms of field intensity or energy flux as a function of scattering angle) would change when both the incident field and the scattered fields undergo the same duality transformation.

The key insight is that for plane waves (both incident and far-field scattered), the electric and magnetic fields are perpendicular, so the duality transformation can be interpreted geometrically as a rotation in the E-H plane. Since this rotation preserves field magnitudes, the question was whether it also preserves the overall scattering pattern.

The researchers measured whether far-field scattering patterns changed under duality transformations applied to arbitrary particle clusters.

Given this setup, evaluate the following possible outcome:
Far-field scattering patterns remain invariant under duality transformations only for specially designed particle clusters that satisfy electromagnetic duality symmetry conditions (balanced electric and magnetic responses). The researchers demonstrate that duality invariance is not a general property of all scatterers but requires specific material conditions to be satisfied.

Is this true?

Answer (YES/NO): NO